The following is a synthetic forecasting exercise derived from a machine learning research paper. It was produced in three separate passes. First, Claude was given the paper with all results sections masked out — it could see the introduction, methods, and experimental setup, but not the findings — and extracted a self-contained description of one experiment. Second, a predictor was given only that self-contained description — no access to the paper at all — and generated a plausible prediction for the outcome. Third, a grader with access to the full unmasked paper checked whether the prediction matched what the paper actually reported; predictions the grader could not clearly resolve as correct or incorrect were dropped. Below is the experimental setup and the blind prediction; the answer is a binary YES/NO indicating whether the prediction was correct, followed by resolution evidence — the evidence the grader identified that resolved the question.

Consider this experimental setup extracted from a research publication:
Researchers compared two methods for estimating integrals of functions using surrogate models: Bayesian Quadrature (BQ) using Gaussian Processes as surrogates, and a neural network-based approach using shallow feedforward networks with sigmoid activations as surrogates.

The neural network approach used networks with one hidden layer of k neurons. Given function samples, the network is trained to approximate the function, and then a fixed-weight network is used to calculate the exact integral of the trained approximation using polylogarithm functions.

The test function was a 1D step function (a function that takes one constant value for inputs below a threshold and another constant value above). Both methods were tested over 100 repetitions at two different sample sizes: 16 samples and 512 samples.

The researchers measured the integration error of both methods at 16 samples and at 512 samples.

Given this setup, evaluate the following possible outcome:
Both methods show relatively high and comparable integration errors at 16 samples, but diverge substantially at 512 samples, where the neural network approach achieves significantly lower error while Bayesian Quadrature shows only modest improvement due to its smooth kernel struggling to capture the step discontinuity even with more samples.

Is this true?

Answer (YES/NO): NO